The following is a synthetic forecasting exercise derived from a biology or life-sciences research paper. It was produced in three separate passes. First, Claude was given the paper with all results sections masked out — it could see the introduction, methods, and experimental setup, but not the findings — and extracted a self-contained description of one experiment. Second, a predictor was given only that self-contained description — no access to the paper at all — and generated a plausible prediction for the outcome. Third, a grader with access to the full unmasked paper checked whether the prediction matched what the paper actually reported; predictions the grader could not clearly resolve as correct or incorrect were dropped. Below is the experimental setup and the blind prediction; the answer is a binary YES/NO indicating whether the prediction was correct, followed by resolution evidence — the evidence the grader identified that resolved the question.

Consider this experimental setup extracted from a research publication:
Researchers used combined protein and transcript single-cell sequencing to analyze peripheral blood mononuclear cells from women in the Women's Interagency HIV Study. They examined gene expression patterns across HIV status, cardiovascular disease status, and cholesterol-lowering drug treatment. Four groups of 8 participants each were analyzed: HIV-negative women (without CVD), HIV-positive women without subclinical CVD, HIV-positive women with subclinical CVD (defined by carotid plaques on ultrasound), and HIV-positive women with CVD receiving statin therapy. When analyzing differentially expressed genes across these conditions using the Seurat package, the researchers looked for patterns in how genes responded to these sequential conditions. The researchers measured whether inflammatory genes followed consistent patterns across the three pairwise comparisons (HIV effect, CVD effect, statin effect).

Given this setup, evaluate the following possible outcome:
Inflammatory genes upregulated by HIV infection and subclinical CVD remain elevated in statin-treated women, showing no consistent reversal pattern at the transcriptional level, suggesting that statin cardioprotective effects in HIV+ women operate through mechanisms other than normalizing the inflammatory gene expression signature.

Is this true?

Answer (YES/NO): NO